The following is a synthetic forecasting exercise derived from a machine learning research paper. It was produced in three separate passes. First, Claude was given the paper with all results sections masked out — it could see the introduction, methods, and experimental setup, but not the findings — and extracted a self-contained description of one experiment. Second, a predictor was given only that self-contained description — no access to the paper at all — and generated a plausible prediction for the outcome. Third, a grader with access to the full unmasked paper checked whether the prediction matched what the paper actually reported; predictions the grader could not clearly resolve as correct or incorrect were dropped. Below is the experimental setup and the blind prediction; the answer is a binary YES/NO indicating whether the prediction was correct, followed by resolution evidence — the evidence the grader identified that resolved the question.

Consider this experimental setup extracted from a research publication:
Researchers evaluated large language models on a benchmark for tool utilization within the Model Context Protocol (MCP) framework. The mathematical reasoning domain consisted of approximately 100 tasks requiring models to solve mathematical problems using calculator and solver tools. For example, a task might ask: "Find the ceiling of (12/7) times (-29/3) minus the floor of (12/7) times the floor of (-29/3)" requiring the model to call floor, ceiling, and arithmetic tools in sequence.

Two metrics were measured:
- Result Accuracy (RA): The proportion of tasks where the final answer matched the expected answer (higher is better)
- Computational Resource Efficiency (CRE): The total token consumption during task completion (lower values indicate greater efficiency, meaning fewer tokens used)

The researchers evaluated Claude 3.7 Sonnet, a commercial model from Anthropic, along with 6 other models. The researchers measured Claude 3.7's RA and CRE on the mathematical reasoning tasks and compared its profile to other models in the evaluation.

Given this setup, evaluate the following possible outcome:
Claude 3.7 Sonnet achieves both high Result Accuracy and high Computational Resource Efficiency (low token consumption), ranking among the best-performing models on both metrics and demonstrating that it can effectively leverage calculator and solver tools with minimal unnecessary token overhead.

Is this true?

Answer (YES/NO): NO